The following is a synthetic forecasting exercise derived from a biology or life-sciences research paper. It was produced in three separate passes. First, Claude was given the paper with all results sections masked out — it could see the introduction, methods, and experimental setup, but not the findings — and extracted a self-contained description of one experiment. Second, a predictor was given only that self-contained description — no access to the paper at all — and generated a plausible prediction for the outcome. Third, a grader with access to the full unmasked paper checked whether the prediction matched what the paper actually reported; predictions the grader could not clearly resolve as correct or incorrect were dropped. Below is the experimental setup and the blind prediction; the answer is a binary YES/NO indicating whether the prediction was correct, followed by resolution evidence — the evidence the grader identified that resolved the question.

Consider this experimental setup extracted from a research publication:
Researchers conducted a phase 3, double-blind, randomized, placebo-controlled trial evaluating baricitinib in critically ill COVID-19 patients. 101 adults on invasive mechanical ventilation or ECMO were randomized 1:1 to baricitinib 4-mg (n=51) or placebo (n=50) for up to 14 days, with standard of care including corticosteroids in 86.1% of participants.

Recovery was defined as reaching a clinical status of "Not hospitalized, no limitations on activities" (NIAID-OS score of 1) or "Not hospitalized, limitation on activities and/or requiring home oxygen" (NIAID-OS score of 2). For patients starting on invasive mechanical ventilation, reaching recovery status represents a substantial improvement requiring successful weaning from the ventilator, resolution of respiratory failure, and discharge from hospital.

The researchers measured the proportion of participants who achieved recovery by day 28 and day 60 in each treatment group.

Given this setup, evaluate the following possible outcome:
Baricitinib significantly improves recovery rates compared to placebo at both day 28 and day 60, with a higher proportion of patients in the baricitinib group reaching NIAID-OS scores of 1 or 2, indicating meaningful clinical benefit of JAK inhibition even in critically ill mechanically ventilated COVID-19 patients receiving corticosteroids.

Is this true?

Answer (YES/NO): NO